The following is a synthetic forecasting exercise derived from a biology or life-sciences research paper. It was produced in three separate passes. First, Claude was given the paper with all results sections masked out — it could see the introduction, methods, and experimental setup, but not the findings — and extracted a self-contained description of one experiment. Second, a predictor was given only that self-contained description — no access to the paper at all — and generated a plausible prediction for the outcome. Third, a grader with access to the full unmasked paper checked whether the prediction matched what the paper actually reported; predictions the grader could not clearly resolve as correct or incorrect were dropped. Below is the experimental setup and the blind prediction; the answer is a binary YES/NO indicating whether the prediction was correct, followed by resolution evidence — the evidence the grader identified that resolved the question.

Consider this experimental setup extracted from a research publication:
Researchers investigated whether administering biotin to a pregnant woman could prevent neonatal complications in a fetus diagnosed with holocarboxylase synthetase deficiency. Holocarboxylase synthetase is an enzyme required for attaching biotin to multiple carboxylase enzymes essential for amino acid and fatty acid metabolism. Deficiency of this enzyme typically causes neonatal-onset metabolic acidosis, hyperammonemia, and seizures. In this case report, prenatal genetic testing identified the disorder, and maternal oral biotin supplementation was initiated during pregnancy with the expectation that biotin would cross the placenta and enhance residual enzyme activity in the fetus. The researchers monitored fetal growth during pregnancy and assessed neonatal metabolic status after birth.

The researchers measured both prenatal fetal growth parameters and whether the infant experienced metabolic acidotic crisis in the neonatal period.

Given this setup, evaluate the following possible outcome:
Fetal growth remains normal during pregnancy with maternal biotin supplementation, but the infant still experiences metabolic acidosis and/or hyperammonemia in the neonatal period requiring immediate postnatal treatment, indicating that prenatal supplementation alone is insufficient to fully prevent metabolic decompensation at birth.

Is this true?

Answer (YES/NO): YES